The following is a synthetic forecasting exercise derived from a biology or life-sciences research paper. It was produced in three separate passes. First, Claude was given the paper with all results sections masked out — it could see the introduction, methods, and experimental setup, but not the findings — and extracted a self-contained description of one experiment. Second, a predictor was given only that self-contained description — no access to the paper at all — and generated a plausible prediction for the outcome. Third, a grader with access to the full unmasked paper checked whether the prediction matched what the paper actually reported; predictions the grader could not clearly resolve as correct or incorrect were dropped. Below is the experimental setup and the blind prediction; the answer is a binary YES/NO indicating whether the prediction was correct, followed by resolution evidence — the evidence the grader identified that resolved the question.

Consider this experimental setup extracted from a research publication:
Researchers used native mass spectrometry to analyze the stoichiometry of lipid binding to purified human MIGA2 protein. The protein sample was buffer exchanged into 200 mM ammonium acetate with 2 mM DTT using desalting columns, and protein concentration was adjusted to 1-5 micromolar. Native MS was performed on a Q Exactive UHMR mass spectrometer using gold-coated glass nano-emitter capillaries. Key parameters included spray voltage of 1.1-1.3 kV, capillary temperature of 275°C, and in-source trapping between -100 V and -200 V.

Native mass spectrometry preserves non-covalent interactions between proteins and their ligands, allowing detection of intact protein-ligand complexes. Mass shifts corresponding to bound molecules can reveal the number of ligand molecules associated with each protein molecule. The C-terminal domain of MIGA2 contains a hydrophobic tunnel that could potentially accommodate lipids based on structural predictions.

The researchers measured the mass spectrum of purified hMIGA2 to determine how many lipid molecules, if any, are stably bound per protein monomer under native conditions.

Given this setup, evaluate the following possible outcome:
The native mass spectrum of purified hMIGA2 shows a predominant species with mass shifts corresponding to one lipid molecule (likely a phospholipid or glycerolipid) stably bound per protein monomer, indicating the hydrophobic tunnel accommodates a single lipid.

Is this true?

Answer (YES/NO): NO